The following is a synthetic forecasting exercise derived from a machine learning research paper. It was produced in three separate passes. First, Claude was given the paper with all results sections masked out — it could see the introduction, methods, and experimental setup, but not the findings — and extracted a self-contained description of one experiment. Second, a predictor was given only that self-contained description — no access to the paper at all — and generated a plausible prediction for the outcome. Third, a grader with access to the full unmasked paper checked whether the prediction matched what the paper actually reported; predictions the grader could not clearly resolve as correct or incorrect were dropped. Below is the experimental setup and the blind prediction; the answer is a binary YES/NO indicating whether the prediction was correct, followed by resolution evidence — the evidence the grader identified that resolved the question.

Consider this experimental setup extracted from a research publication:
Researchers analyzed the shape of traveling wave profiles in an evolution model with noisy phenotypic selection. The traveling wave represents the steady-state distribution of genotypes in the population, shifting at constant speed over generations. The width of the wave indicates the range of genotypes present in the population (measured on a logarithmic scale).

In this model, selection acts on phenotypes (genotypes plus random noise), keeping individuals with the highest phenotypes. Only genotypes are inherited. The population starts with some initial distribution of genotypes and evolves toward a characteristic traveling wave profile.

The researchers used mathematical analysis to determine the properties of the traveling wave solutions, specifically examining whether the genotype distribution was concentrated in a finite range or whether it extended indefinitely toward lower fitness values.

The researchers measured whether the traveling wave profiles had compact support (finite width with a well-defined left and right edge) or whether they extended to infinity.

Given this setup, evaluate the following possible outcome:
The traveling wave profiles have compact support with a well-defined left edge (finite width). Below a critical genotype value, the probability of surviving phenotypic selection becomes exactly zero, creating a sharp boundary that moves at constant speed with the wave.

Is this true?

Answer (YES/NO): YES